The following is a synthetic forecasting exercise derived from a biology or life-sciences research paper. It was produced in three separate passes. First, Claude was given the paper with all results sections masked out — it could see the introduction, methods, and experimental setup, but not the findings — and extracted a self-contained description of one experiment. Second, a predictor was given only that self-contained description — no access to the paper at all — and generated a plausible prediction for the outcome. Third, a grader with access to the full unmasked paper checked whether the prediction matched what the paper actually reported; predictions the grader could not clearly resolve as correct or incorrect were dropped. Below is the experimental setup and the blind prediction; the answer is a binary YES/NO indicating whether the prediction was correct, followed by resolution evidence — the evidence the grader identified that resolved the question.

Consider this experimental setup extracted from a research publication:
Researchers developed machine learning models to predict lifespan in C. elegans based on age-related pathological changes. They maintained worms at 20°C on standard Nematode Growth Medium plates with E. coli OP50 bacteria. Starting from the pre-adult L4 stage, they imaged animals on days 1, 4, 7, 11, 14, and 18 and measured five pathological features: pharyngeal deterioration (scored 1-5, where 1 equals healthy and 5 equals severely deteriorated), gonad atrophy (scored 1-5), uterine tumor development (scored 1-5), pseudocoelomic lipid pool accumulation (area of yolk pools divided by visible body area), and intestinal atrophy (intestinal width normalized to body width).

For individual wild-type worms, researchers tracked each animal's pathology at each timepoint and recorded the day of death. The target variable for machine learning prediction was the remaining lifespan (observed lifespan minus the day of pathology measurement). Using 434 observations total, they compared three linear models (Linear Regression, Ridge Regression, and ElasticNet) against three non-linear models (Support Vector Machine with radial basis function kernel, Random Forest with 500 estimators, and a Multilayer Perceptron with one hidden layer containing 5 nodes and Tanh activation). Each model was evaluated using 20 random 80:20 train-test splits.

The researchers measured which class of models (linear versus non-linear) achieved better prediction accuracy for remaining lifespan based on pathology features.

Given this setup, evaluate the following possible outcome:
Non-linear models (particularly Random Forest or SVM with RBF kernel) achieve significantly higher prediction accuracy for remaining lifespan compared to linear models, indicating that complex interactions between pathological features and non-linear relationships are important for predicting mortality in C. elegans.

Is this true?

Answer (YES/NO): YES